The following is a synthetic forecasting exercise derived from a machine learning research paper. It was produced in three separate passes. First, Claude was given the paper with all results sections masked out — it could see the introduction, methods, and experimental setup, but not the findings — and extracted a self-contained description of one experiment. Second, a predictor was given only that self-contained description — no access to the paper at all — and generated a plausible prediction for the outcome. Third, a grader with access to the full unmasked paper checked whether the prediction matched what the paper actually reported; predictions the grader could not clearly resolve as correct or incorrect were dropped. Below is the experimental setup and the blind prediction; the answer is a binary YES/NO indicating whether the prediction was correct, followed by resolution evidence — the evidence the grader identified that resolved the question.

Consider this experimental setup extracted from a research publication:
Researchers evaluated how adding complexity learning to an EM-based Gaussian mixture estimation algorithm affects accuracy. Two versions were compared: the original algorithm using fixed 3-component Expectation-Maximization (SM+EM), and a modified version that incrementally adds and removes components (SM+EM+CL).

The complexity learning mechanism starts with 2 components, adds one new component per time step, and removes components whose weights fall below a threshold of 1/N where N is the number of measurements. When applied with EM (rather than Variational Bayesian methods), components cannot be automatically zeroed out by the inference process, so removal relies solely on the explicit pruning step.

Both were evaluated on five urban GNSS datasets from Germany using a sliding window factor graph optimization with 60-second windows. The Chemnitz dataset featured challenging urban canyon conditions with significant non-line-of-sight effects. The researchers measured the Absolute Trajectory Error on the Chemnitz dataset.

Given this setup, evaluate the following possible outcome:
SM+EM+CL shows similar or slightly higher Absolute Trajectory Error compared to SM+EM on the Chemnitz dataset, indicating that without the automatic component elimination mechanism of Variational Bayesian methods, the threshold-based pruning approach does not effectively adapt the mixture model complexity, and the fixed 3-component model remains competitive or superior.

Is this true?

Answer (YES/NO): NO